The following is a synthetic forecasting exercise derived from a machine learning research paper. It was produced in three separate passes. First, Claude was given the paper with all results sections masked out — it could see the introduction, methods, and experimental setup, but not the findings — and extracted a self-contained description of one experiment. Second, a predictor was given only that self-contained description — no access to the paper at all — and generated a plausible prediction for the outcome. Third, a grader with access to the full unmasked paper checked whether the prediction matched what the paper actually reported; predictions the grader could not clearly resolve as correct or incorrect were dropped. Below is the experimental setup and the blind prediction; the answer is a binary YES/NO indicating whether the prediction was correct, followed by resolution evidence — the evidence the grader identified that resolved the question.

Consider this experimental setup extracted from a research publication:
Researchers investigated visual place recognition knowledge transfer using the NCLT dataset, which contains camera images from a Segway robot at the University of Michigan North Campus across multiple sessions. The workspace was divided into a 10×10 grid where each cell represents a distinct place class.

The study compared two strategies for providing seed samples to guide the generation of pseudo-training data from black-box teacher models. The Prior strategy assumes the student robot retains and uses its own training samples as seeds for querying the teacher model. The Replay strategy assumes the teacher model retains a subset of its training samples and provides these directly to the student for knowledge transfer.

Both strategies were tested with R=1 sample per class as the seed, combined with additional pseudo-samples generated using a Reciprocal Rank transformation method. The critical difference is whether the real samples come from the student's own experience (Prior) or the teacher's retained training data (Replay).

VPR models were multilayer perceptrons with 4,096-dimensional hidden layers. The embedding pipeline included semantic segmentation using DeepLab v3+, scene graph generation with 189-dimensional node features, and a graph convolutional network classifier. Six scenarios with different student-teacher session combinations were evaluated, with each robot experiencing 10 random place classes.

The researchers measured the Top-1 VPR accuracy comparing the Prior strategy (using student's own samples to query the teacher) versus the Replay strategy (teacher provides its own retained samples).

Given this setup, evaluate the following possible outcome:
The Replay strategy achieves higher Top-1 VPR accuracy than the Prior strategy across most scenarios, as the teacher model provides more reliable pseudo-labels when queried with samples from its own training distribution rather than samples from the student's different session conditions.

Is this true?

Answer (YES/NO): YES